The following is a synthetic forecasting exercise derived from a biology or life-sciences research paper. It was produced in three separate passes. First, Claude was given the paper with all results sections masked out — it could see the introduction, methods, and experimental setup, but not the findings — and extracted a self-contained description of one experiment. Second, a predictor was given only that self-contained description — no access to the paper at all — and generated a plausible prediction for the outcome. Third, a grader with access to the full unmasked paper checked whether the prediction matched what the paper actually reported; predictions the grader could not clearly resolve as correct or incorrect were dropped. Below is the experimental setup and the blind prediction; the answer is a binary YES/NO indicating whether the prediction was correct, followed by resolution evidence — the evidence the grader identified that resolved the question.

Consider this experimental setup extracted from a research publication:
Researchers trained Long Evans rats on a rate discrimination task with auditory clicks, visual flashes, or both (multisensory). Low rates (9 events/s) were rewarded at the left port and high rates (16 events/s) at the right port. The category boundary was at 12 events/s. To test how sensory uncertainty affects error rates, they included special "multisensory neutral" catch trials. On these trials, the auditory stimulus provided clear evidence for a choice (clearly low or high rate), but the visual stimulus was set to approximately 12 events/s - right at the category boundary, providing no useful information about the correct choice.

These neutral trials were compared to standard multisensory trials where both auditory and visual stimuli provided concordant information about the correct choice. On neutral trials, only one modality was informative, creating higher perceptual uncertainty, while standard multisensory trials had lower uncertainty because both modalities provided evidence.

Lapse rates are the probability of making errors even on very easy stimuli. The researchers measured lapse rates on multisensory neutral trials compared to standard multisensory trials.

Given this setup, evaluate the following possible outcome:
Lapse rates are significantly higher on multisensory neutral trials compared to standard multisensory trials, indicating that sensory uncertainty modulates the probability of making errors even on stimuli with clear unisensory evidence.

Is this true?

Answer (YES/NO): YES